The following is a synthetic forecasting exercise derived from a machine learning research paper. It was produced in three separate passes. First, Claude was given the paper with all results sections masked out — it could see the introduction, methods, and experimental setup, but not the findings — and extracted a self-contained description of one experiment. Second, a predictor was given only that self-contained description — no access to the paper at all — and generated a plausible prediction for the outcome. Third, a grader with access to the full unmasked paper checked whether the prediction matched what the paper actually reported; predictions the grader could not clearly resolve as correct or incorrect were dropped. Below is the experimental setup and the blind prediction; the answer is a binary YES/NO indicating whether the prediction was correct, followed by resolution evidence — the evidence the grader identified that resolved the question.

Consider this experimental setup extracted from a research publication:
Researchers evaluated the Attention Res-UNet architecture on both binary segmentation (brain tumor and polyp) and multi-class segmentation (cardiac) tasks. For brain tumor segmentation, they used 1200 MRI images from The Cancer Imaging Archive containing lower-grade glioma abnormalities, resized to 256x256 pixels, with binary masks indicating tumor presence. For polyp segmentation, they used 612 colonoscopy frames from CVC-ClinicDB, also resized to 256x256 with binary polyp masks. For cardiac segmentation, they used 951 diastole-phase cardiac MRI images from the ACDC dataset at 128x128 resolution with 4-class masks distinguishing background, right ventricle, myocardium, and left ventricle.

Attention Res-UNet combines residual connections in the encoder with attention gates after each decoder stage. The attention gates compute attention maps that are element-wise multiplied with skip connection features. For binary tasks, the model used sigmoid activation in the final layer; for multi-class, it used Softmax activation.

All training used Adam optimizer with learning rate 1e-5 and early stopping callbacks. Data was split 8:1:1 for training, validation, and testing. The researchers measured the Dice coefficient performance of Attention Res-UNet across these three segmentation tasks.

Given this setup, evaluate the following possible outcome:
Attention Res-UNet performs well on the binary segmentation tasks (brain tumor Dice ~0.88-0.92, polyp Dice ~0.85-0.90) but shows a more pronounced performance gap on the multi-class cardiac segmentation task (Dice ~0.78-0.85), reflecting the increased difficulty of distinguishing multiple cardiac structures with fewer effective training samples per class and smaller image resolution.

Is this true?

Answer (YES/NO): NO